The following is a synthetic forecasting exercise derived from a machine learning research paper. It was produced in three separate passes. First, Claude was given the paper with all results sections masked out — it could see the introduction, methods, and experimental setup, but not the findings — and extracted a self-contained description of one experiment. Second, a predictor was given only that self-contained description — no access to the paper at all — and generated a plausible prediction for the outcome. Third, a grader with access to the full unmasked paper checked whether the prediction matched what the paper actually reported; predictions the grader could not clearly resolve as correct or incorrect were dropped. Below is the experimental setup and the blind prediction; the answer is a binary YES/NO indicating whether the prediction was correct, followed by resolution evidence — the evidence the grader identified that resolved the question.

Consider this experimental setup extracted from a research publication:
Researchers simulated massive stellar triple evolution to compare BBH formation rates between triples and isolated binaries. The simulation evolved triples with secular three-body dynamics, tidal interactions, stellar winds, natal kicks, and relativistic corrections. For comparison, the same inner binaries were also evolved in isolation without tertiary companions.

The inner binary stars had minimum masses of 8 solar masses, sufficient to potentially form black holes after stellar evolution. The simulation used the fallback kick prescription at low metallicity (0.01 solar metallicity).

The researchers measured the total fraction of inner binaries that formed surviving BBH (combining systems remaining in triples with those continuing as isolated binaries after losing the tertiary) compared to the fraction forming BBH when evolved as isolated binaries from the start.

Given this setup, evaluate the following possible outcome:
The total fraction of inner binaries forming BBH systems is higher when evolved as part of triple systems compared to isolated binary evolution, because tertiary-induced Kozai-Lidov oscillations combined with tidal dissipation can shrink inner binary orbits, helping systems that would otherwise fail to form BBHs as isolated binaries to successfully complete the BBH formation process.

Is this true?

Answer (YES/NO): NO